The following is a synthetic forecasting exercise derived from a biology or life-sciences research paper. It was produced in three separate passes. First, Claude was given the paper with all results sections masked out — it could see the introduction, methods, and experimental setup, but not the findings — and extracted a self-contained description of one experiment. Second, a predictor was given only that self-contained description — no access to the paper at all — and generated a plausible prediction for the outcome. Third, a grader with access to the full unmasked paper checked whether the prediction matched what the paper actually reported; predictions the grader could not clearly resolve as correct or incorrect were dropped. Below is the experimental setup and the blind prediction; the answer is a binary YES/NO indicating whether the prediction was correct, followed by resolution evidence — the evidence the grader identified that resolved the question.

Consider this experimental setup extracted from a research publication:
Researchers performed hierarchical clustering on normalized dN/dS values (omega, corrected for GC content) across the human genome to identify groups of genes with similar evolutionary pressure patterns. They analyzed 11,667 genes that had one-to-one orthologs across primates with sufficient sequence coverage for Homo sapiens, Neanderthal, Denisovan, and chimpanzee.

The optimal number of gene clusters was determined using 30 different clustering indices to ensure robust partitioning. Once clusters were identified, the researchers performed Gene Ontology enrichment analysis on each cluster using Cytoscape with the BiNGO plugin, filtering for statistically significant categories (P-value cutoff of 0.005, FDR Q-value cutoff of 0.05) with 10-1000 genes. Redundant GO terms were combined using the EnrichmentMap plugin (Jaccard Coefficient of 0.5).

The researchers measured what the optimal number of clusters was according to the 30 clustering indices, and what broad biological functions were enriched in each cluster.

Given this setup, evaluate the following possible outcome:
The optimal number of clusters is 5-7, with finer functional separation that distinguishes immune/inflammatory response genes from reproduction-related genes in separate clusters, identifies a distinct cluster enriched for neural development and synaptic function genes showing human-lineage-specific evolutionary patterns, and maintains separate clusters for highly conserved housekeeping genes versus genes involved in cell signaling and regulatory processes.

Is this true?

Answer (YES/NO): NO